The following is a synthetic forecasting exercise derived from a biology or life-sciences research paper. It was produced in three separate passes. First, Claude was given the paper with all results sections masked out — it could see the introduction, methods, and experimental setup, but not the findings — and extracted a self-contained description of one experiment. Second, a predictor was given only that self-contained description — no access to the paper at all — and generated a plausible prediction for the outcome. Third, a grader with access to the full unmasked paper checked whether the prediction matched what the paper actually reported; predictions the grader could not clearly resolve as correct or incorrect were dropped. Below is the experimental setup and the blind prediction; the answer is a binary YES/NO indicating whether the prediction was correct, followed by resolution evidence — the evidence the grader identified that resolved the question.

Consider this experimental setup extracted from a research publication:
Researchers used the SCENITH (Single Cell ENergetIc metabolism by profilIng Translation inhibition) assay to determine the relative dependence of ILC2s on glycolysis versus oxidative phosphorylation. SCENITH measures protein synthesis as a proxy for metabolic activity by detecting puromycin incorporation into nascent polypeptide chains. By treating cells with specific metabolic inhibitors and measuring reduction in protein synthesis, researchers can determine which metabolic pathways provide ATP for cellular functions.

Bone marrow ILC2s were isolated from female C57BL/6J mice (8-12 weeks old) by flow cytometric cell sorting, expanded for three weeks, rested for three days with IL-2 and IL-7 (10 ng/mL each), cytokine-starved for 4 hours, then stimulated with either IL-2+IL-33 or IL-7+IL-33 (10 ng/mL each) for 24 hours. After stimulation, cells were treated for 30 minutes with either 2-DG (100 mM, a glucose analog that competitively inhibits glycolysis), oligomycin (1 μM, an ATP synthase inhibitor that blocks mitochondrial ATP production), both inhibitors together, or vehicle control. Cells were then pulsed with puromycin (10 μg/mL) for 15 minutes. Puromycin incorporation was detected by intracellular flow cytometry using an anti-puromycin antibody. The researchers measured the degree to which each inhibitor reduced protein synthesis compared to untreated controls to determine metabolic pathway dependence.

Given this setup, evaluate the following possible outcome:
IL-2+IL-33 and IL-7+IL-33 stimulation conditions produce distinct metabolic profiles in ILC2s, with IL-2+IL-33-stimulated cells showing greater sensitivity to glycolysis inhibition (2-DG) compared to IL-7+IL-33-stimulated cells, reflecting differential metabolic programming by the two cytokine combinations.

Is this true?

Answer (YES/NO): NO